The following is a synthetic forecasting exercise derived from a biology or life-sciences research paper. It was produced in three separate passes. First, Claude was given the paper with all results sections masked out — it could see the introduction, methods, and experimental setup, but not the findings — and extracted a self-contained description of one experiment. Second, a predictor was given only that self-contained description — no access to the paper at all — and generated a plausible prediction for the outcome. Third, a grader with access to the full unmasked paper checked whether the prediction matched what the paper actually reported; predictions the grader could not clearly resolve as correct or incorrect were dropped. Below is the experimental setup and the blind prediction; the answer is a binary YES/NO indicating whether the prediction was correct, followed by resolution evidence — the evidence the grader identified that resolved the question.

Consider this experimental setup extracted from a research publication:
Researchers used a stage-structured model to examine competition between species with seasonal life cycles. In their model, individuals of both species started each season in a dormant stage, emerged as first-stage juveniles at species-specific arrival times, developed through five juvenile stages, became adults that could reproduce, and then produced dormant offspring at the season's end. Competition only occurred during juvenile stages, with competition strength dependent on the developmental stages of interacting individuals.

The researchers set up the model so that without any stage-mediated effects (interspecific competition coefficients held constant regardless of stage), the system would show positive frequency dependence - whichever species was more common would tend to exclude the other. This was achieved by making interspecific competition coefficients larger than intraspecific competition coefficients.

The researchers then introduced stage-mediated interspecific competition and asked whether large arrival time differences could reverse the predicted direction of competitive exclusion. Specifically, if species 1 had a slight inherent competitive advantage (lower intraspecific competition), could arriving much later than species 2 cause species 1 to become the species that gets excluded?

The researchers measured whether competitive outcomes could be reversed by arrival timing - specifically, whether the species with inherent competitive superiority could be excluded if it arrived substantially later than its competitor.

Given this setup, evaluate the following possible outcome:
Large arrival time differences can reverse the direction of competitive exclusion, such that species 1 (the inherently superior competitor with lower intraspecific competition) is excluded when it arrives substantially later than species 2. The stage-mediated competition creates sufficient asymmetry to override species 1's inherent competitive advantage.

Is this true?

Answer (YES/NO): YES